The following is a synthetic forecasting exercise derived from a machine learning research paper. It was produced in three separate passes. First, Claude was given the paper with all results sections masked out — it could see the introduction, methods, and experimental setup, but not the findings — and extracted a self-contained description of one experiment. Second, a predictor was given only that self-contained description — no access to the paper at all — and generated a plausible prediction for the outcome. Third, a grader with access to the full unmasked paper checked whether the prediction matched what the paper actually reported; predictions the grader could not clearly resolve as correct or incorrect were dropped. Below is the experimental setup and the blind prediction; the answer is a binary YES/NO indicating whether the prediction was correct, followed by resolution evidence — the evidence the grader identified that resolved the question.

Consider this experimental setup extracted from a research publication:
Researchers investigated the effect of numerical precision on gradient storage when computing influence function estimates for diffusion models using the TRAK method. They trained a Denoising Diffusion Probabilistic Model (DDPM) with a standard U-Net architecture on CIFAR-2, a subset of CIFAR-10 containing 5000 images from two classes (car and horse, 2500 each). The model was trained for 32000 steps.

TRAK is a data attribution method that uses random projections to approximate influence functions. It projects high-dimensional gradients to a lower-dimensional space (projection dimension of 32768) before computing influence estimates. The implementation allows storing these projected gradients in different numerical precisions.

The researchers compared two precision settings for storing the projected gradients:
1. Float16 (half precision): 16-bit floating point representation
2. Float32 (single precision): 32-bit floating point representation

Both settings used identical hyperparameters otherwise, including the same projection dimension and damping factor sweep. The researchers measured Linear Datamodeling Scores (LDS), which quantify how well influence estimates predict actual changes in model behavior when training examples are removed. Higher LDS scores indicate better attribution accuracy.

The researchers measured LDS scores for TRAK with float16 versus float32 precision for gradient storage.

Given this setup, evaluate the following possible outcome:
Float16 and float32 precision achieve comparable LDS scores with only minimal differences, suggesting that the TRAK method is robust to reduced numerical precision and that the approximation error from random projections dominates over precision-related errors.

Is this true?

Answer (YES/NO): NO